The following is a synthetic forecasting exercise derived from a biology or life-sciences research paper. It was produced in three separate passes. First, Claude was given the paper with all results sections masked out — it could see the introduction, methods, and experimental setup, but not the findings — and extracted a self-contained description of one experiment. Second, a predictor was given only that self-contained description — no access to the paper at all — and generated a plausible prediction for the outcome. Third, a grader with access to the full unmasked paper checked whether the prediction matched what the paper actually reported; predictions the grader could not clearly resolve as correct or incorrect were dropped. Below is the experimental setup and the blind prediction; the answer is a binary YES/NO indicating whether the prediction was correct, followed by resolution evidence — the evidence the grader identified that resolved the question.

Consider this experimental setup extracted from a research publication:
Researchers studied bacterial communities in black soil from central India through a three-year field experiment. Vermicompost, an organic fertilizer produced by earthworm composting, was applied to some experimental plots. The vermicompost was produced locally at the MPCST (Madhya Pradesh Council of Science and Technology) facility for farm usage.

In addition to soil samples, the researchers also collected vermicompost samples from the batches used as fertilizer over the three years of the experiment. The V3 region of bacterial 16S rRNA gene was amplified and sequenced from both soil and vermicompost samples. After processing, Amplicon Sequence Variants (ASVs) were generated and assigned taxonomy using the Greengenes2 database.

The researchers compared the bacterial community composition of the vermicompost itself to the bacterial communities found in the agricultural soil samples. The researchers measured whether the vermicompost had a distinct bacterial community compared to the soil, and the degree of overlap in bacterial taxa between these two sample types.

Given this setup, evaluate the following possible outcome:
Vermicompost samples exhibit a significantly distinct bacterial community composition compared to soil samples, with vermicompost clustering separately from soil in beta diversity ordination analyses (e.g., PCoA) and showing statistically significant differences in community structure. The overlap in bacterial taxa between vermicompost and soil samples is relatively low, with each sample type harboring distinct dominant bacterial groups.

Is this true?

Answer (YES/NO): YES